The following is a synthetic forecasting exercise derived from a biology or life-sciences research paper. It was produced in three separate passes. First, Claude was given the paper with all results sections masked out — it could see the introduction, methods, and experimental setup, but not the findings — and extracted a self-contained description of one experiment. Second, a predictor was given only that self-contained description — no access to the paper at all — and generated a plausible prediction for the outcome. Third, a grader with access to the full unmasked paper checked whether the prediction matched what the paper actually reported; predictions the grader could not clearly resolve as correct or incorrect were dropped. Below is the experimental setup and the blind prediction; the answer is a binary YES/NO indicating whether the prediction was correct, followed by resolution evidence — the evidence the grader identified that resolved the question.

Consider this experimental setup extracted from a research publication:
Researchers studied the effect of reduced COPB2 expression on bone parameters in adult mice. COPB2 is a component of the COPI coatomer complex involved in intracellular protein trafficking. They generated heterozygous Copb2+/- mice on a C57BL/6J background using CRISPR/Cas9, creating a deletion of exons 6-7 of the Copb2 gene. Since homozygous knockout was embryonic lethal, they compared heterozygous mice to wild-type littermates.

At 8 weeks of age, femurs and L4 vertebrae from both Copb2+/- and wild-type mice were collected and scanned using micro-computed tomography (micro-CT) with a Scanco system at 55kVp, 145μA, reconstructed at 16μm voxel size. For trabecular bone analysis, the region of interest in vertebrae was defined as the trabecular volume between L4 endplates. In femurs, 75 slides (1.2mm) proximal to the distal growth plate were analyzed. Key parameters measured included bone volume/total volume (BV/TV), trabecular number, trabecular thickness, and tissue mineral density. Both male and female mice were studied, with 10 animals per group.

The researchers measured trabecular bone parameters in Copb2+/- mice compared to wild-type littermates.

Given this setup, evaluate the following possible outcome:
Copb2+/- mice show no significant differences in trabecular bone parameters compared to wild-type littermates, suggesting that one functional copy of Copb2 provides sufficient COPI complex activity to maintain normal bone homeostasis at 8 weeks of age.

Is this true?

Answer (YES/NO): NO